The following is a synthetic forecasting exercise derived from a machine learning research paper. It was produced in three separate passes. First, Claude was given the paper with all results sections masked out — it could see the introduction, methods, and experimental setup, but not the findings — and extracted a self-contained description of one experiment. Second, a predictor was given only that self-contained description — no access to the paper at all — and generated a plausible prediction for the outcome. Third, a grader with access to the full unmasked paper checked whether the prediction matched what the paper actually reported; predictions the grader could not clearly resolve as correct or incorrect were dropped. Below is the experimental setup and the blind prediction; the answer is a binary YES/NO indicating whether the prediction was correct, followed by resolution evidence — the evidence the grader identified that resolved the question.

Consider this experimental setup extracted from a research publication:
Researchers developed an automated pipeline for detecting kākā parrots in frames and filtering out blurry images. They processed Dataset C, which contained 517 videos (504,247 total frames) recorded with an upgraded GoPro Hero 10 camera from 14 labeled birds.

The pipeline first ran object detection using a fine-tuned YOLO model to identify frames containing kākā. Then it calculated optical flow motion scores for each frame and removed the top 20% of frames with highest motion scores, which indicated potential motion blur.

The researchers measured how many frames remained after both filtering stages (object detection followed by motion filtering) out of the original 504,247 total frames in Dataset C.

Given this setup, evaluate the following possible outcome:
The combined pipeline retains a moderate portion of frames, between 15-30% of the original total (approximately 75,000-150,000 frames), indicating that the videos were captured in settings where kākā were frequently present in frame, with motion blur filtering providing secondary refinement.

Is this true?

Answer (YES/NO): NO